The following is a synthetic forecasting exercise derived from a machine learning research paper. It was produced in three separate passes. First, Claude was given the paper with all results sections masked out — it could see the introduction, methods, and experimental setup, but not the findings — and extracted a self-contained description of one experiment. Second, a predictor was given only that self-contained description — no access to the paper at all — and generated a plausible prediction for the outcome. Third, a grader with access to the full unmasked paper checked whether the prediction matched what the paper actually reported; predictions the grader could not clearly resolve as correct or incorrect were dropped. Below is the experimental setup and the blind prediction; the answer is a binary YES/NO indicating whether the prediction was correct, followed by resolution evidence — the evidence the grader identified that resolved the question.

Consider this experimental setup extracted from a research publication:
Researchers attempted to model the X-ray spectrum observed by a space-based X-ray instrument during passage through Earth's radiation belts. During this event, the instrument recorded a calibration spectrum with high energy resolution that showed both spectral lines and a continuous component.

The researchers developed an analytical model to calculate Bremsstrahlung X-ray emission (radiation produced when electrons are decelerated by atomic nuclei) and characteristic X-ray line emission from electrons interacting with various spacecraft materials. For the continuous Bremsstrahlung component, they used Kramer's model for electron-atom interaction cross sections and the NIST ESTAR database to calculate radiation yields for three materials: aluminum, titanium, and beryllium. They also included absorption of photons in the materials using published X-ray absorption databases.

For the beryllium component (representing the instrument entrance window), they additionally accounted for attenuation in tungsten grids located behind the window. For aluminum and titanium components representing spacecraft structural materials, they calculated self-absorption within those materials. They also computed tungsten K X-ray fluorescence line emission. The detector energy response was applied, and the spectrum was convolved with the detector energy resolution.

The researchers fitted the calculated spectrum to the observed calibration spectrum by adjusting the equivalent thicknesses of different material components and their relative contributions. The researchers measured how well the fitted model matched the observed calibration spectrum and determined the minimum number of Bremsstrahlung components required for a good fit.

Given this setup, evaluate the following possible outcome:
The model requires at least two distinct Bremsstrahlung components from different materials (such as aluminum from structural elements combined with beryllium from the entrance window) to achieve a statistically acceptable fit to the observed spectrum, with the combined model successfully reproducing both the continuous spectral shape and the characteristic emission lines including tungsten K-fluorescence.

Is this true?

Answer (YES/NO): NO